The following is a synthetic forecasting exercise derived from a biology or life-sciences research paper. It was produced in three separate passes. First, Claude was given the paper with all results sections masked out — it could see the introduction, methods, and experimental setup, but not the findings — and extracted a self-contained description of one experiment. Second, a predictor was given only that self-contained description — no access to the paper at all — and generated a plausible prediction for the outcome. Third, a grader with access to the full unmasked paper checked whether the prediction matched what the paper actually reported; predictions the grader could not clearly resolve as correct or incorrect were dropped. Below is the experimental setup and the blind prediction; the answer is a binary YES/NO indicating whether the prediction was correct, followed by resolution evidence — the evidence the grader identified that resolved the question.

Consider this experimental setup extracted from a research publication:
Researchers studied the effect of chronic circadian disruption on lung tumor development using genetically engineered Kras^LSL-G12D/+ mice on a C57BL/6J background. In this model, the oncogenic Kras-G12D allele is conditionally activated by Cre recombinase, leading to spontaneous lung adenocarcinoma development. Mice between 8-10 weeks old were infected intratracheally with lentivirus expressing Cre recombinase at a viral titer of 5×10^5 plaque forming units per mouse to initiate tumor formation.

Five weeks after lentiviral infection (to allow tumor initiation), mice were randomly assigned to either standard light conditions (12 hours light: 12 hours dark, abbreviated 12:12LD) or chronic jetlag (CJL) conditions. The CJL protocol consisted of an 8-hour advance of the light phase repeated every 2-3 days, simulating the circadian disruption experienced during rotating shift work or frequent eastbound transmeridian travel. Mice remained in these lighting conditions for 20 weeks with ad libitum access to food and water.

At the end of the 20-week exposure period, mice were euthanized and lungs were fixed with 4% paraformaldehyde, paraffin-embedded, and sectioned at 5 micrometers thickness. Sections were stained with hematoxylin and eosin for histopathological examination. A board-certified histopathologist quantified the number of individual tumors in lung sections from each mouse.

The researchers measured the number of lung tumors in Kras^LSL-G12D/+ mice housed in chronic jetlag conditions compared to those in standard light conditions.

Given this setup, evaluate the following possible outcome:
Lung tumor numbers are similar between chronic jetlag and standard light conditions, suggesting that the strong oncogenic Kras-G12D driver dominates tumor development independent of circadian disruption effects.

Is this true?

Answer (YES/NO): NO